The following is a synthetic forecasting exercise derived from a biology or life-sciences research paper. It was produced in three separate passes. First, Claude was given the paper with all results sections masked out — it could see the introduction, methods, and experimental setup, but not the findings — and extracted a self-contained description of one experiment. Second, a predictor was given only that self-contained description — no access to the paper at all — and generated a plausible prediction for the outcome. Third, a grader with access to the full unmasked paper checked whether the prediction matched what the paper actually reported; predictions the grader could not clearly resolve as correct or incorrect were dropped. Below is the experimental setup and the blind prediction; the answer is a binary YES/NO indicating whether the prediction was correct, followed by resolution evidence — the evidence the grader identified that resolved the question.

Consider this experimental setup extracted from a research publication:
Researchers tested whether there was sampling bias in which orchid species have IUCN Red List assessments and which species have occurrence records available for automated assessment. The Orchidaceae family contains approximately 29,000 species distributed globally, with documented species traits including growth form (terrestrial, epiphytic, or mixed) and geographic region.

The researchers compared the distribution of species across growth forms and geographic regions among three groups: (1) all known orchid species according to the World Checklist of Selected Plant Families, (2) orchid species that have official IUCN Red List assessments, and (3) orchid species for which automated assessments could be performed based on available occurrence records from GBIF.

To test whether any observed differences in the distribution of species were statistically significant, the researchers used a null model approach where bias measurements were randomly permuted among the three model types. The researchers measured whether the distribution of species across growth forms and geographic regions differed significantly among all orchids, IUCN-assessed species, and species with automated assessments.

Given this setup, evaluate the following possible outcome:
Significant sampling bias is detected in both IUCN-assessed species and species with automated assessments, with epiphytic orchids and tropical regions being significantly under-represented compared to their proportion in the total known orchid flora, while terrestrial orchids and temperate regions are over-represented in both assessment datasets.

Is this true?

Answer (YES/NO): NO